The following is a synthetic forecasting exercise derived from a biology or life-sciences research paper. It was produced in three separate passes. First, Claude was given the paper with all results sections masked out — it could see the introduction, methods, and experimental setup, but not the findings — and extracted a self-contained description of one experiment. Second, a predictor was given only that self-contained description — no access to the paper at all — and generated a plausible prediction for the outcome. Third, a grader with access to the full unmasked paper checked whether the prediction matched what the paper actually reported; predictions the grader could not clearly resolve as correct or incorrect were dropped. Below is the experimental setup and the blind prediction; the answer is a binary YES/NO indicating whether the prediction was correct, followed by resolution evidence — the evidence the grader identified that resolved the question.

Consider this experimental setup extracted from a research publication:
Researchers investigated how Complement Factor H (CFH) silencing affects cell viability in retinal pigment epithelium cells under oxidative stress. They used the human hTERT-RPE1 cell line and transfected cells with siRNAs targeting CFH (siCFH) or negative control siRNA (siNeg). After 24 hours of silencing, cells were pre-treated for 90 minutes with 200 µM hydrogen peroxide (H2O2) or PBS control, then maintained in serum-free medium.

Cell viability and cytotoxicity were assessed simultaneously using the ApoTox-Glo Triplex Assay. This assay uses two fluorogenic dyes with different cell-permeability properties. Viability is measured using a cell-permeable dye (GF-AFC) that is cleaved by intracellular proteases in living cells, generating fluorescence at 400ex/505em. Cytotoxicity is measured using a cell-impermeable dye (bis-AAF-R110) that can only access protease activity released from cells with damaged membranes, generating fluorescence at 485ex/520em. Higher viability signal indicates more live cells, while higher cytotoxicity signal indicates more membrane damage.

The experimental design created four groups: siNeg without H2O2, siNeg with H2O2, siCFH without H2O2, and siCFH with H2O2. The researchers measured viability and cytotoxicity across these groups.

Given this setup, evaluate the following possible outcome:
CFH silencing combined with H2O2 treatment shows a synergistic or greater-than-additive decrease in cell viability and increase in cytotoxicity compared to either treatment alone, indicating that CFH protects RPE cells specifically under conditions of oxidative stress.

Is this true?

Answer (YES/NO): NO